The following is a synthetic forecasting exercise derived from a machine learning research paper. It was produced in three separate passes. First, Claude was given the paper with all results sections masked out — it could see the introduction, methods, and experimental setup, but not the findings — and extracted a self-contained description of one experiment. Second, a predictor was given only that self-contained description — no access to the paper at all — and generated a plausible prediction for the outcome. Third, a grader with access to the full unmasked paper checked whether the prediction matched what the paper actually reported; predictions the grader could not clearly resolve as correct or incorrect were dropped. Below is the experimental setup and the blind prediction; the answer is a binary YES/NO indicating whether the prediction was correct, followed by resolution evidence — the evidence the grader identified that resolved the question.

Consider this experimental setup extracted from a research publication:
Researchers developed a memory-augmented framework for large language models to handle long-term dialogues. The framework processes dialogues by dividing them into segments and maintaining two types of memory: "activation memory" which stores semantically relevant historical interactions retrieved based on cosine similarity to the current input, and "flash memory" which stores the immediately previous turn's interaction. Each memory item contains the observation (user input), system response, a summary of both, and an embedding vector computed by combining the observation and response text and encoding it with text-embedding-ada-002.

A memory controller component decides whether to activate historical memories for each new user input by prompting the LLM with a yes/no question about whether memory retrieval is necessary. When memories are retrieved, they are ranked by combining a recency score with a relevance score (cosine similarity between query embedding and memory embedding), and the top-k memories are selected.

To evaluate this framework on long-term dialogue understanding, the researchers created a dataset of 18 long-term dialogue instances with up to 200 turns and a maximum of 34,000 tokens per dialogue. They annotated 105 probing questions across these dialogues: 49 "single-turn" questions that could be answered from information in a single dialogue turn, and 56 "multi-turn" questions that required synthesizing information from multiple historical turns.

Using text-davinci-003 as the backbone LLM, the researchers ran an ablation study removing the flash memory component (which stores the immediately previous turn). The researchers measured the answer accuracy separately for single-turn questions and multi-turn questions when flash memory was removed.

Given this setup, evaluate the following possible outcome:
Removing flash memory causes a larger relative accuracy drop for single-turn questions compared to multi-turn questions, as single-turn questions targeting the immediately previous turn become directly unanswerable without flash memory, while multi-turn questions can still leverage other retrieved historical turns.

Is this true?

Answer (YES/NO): YES